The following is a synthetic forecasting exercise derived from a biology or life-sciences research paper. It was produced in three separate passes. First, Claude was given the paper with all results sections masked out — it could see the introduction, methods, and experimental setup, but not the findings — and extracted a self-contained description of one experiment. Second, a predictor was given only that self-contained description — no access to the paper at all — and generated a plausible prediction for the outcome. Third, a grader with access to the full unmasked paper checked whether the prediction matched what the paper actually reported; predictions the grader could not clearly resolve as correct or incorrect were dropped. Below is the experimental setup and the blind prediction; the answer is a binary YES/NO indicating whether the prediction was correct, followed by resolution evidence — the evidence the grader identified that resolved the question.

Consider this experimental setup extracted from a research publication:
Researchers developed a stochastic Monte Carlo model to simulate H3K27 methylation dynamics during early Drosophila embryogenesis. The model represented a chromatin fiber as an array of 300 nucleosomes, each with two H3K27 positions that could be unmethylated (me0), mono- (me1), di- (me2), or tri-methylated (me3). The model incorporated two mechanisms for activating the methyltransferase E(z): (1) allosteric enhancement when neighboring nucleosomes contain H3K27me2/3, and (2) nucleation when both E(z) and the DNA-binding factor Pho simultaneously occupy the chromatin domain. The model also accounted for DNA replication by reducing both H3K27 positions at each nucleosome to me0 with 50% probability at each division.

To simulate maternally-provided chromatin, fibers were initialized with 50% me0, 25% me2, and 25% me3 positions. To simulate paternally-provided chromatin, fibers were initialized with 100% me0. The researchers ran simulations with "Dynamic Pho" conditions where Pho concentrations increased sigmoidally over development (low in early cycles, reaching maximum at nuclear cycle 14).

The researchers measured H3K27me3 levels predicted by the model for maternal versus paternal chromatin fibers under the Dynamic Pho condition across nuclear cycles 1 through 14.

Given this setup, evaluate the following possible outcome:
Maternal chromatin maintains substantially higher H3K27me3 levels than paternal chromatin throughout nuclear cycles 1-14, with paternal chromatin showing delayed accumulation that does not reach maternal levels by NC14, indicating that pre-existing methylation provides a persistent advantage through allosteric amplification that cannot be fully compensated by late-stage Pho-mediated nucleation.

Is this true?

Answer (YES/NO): NO